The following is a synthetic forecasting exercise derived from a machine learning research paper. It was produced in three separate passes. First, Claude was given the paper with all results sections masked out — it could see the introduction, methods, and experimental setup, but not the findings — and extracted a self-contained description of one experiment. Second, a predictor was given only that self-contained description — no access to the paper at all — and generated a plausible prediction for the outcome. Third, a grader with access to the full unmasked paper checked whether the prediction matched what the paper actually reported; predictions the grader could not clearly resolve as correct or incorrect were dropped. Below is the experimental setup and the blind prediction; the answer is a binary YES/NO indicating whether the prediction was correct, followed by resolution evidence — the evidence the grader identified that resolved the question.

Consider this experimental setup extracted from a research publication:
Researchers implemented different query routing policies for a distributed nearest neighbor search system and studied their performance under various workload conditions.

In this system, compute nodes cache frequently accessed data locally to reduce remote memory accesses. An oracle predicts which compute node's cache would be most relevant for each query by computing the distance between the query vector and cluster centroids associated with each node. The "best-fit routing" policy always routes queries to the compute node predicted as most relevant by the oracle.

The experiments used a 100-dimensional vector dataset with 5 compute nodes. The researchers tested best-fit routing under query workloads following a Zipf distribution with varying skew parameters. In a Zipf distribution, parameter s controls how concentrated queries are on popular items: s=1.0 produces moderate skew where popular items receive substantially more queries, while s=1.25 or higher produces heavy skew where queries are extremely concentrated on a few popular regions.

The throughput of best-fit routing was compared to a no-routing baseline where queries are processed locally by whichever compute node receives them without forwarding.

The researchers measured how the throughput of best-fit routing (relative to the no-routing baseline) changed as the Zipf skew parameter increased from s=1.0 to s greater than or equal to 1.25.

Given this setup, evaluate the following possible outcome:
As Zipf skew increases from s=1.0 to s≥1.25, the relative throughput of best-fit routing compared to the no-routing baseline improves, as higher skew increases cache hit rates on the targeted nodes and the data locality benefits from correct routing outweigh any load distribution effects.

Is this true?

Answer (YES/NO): NO